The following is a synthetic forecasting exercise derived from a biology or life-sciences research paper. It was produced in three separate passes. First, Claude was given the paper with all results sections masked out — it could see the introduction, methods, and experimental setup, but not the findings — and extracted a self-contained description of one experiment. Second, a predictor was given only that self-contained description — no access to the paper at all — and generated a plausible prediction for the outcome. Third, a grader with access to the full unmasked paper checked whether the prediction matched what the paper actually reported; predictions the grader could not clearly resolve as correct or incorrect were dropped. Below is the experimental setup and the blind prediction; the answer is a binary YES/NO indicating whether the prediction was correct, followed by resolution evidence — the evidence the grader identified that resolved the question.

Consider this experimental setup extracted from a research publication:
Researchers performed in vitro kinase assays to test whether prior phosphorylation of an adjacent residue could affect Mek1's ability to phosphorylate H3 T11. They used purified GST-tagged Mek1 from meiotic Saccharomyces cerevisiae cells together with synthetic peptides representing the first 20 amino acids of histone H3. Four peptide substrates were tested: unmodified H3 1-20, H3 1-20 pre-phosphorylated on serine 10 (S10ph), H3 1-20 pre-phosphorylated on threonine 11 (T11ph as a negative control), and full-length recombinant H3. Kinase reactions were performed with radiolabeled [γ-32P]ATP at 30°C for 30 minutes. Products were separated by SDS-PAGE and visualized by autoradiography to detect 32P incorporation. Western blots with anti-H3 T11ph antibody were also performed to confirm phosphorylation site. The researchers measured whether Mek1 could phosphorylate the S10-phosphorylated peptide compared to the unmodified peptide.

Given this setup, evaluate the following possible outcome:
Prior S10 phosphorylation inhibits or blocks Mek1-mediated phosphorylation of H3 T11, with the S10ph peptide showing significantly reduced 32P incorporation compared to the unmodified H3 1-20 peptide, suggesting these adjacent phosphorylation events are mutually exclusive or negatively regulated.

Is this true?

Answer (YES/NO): YES